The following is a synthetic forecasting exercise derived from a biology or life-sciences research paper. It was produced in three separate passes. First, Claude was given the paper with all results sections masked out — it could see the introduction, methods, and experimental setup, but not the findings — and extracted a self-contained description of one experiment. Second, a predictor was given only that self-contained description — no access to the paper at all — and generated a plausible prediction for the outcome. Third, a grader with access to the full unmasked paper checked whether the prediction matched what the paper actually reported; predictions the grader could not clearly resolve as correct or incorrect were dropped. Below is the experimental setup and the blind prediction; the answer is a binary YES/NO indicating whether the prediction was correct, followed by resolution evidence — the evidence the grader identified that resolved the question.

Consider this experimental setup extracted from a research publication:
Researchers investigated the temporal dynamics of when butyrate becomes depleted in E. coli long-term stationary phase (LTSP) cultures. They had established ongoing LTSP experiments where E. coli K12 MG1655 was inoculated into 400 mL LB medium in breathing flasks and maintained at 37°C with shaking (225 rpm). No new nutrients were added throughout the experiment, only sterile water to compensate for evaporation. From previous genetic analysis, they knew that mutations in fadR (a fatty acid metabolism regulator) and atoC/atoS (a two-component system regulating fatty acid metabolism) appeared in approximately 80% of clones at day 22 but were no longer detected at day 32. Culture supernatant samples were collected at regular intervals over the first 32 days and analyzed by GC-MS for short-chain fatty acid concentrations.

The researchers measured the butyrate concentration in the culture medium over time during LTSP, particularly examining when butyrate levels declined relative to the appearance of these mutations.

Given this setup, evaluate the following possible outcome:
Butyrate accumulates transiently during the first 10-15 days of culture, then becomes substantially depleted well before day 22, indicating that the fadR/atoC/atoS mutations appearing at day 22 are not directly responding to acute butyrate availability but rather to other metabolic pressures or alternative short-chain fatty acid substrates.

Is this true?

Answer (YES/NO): NO